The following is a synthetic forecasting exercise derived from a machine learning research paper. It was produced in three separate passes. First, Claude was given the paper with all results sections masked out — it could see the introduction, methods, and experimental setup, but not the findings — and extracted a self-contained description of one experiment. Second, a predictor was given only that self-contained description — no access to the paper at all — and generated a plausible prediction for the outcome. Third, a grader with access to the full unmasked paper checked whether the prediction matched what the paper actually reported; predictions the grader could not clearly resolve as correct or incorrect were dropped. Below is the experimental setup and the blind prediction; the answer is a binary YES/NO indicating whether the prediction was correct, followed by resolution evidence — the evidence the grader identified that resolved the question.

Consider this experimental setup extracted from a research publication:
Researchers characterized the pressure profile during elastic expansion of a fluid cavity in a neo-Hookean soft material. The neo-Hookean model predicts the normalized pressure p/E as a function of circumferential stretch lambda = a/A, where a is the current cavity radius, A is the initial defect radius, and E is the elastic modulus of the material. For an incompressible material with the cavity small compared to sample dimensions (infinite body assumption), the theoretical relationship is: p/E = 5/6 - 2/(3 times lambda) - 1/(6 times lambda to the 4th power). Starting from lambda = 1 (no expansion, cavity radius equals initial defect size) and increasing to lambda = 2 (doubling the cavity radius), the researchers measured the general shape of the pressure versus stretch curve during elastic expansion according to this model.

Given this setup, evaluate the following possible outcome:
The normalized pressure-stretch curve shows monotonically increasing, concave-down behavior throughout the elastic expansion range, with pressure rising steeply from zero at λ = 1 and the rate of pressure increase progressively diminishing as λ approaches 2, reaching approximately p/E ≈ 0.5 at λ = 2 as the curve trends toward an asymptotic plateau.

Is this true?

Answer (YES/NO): YES